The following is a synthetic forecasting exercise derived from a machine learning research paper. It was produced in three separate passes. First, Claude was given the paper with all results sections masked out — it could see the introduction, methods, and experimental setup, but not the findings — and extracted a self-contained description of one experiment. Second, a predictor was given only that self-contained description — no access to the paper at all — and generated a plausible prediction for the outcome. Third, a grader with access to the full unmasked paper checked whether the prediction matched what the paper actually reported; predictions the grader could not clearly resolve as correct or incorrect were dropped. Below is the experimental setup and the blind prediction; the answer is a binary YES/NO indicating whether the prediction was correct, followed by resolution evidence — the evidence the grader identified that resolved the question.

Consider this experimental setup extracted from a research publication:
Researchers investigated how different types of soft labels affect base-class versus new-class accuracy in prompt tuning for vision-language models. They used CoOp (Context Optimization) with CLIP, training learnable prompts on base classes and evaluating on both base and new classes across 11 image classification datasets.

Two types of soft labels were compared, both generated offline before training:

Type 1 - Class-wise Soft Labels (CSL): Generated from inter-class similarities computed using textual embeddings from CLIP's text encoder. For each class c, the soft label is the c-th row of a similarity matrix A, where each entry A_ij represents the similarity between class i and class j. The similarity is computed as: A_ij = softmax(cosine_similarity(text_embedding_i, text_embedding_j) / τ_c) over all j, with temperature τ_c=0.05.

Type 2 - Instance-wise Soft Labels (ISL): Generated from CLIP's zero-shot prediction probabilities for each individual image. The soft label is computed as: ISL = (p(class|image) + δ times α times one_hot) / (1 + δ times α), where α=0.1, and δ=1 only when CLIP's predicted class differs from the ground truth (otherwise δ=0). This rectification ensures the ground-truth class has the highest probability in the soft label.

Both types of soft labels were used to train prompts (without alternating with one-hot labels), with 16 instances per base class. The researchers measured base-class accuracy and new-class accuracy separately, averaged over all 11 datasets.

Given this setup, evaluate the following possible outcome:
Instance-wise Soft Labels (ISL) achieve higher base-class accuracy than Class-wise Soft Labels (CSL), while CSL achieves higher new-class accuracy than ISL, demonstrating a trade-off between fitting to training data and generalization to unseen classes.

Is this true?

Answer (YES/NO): NO